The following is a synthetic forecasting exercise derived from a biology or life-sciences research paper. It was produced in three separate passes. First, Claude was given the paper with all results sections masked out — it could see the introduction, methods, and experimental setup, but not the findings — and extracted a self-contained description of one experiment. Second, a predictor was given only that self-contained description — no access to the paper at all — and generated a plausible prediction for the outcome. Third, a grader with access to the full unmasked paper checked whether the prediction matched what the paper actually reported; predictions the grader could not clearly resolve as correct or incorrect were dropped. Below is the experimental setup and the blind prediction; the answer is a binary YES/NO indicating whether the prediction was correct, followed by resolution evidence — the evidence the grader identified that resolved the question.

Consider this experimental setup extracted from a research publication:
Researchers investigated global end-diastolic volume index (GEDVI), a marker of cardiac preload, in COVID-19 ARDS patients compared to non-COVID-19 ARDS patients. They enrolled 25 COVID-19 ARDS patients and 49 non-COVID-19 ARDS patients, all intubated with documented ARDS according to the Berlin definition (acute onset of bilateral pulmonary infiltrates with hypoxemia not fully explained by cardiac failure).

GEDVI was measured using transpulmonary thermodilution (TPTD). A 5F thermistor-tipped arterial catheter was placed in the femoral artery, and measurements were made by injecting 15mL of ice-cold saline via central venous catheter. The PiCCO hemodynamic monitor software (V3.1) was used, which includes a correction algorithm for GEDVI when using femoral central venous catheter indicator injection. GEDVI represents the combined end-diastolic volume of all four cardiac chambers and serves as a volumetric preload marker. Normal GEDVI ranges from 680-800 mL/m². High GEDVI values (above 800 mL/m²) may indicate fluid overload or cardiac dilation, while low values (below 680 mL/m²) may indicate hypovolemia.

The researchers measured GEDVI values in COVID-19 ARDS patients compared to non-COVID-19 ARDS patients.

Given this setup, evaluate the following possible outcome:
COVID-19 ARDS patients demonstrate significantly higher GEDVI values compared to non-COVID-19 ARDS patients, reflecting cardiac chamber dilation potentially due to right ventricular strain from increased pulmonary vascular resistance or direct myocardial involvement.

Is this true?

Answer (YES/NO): NO